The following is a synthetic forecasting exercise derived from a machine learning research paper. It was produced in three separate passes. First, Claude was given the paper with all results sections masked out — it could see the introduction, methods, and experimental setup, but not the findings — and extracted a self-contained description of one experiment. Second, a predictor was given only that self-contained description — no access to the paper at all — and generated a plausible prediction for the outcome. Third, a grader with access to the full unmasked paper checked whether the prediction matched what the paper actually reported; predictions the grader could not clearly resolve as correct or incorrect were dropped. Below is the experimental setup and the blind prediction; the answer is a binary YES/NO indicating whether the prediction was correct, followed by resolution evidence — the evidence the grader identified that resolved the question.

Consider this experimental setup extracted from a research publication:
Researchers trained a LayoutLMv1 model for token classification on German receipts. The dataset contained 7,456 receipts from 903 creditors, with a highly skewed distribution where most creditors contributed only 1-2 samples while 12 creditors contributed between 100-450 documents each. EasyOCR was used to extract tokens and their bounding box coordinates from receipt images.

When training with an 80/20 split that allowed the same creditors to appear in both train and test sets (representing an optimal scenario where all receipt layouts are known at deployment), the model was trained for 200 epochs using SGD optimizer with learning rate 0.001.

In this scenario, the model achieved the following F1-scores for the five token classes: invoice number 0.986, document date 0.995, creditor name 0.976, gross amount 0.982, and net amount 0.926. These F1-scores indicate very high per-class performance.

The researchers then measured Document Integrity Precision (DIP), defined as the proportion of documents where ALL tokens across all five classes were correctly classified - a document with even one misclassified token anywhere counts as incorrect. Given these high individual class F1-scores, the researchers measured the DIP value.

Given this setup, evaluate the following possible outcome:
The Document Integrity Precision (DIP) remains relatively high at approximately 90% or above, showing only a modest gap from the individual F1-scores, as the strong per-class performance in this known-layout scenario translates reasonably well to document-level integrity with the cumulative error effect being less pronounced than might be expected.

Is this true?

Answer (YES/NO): NO